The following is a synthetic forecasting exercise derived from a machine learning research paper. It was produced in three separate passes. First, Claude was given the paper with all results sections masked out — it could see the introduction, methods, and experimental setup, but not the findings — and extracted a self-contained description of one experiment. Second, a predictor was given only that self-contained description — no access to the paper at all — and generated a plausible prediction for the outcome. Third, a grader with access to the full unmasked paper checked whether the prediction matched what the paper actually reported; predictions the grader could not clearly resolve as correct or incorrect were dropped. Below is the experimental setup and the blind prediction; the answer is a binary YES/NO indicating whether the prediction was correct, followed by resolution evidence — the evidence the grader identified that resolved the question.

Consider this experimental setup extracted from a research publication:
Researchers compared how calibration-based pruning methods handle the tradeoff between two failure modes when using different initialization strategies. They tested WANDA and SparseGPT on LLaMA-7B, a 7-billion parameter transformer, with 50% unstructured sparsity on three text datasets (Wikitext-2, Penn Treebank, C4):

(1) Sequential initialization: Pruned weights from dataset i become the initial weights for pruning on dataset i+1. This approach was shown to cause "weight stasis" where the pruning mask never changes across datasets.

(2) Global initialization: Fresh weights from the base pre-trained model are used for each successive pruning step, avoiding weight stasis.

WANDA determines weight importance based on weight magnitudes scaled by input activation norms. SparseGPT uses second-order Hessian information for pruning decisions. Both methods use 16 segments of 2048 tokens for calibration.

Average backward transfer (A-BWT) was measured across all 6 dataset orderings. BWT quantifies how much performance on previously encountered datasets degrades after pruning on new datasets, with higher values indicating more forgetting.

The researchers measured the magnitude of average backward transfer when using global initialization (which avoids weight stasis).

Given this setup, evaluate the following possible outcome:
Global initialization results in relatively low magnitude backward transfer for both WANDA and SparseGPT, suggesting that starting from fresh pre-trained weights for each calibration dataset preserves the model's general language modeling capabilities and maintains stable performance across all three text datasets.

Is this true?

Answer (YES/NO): NO